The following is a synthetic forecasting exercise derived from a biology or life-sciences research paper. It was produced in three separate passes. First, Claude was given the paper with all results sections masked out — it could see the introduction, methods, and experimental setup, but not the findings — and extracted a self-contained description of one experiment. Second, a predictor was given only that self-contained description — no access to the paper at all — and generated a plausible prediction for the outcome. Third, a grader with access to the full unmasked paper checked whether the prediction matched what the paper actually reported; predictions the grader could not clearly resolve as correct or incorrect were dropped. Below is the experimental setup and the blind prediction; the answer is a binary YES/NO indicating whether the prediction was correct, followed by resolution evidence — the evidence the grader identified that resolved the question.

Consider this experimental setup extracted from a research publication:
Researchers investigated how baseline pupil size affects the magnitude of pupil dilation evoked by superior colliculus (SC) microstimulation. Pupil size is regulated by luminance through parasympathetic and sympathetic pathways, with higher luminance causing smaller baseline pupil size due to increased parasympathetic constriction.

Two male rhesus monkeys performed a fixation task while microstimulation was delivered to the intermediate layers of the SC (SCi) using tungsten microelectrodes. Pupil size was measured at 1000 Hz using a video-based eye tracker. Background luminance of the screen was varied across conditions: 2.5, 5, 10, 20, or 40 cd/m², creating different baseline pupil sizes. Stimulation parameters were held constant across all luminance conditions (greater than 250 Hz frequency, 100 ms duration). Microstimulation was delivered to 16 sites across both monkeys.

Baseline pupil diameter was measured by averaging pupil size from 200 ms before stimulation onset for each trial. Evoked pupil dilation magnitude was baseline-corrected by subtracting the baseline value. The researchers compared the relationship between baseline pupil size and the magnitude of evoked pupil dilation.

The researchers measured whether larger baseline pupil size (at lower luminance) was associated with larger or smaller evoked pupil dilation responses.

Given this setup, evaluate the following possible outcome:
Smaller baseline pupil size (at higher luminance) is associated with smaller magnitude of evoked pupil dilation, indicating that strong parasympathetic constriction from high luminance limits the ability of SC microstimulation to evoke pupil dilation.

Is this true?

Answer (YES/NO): YES